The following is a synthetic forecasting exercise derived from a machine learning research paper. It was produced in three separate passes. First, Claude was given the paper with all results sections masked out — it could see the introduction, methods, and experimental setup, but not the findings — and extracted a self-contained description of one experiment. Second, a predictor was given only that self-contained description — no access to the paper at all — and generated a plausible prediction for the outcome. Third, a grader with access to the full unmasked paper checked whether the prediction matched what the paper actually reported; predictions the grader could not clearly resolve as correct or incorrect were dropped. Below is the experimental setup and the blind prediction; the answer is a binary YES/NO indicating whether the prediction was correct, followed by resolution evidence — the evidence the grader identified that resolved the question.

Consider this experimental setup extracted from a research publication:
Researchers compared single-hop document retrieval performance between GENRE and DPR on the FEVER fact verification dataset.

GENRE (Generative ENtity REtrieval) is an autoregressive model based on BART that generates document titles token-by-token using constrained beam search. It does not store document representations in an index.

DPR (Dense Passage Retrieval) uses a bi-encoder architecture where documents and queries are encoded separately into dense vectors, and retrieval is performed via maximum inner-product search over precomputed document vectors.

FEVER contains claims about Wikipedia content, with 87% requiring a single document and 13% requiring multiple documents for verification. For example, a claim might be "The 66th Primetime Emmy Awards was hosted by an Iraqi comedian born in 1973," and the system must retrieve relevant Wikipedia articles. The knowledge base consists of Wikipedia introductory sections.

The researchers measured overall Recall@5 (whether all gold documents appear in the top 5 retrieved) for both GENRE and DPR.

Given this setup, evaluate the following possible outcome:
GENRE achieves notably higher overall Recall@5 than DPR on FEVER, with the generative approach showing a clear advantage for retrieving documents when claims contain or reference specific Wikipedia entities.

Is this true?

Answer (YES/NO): YES